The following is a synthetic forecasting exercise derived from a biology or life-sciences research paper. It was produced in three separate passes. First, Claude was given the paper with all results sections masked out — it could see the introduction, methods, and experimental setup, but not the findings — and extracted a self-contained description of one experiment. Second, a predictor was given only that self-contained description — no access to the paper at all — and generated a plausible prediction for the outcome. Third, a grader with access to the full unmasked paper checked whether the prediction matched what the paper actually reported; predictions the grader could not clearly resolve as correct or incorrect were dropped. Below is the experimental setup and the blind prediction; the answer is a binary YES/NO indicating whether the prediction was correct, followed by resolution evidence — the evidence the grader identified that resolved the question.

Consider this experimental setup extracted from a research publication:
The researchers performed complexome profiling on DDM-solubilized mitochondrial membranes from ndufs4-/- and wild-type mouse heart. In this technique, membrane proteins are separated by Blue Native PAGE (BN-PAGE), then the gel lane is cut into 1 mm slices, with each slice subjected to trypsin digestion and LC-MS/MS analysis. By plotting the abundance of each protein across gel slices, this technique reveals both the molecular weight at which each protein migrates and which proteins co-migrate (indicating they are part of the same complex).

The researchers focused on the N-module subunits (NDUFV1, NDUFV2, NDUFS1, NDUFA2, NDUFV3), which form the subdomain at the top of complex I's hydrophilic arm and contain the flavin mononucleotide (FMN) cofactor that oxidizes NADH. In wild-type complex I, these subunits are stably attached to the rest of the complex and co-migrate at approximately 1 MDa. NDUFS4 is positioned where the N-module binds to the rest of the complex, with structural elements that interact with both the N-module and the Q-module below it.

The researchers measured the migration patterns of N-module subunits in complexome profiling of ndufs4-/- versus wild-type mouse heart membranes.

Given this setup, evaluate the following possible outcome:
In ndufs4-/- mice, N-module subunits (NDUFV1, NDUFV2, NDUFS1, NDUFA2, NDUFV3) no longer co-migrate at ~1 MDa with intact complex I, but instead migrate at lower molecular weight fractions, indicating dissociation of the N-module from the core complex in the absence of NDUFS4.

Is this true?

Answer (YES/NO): YES